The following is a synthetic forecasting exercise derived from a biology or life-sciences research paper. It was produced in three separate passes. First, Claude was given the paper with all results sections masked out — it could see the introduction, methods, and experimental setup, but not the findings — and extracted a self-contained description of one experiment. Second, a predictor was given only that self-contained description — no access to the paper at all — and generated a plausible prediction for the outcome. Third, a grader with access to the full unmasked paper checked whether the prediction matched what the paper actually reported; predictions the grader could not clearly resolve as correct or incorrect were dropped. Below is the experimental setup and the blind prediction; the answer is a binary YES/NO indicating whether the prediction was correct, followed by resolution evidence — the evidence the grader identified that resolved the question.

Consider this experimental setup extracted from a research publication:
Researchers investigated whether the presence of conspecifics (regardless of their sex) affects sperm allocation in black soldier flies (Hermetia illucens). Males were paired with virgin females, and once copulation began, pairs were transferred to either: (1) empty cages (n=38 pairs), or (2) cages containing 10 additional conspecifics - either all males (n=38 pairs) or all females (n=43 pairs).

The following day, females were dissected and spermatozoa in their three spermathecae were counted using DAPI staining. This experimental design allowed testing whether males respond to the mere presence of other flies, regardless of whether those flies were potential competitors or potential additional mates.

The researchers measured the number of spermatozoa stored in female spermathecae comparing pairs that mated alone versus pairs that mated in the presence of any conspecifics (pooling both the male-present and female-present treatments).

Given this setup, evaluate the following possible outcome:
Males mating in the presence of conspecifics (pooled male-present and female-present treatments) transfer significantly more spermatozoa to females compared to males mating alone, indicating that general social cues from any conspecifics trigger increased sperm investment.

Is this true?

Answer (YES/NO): YES